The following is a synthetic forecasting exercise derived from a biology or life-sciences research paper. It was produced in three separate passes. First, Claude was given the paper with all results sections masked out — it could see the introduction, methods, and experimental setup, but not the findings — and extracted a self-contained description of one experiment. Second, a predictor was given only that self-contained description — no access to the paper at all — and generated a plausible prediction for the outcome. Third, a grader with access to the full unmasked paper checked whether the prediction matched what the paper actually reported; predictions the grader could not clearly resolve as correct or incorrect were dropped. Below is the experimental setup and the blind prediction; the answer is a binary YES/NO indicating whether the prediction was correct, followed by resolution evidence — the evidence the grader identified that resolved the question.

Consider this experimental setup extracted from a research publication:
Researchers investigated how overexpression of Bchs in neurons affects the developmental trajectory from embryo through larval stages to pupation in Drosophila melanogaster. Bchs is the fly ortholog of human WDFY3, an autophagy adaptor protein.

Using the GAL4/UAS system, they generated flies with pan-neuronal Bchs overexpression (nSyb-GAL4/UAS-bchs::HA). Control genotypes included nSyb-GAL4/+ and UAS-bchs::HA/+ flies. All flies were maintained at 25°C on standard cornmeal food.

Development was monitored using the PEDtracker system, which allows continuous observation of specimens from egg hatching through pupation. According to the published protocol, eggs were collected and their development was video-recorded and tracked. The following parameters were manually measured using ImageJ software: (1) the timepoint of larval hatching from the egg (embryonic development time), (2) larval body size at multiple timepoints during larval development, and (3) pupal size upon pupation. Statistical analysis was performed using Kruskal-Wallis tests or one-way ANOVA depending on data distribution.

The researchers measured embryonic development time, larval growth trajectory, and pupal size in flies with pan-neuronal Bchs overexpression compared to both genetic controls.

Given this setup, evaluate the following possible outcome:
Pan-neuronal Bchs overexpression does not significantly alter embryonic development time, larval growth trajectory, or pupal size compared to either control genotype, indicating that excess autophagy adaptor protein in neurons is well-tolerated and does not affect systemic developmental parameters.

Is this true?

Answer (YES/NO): NO